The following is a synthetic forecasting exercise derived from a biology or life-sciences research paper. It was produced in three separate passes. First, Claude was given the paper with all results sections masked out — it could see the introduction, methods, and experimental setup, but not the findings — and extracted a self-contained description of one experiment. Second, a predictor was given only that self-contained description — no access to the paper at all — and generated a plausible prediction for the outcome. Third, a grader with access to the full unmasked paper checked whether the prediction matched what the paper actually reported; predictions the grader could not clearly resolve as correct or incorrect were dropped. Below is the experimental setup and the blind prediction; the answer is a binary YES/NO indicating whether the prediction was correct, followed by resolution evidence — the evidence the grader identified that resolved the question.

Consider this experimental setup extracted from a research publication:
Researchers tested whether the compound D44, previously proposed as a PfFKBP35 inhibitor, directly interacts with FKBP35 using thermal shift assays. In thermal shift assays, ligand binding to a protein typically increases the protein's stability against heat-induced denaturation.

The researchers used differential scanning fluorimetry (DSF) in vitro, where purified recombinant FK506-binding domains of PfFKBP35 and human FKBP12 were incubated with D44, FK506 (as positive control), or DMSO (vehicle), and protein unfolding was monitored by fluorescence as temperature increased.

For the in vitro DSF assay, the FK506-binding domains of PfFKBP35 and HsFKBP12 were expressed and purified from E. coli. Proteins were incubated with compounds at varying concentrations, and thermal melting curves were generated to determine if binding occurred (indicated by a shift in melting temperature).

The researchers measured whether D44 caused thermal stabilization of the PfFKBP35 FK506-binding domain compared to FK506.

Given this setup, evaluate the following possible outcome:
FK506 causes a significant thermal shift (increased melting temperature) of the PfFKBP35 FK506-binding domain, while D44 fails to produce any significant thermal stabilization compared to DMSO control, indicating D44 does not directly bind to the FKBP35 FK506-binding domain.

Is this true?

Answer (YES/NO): YES